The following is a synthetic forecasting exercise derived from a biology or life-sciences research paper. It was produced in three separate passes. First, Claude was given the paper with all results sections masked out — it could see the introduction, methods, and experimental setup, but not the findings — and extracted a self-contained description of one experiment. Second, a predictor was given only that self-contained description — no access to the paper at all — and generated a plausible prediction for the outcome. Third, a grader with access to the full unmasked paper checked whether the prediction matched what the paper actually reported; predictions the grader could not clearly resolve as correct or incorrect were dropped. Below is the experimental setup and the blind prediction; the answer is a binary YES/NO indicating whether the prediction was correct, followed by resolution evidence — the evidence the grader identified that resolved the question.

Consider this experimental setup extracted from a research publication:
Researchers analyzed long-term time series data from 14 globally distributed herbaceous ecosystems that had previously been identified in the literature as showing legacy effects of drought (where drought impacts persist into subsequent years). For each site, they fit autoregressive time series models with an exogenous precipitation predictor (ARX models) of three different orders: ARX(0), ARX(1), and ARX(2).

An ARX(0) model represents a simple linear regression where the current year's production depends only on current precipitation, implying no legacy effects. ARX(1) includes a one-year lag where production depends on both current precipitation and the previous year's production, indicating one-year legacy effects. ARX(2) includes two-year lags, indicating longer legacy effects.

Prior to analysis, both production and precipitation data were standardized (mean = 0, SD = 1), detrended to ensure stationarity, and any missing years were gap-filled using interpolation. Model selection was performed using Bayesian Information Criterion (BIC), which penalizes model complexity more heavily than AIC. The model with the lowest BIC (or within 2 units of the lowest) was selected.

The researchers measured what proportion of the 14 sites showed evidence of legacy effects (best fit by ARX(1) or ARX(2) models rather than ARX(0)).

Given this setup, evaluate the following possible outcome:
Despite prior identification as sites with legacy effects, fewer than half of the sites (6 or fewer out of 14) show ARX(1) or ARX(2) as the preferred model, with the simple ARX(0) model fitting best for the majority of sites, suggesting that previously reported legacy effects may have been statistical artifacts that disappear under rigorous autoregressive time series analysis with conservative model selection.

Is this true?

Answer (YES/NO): YES